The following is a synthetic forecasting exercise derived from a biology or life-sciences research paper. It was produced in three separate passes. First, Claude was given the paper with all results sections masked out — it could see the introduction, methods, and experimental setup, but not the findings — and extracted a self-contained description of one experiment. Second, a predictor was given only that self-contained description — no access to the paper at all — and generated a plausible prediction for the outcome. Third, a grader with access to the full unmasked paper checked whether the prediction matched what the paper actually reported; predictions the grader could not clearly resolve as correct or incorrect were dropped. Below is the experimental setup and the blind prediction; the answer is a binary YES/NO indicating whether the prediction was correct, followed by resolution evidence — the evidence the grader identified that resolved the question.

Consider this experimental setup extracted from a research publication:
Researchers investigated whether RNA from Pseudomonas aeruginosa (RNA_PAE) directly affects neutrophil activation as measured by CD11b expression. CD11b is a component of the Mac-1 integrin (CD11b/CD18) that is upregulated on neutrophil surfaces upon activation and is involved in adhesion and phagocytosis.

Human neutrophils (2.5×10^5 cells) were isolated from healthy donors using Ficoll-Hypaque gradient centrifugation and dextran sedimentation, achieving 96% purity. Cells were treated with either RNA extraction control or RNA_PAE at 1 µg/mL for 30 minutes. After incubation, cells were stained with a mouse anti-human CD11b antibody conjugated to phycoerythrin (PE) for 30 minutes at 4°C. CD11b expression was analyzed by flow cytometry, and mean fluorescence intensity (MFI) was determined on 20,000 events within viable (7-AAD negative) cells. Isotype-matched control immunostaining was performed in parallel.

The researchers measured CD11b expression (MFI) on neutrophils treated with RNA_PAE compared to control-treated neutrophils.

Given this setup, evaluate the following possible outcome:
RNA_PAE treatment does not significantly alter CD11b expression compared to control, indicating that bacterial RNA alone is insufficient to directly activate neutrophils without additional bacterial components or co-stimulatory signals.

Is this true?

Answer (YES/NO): YES